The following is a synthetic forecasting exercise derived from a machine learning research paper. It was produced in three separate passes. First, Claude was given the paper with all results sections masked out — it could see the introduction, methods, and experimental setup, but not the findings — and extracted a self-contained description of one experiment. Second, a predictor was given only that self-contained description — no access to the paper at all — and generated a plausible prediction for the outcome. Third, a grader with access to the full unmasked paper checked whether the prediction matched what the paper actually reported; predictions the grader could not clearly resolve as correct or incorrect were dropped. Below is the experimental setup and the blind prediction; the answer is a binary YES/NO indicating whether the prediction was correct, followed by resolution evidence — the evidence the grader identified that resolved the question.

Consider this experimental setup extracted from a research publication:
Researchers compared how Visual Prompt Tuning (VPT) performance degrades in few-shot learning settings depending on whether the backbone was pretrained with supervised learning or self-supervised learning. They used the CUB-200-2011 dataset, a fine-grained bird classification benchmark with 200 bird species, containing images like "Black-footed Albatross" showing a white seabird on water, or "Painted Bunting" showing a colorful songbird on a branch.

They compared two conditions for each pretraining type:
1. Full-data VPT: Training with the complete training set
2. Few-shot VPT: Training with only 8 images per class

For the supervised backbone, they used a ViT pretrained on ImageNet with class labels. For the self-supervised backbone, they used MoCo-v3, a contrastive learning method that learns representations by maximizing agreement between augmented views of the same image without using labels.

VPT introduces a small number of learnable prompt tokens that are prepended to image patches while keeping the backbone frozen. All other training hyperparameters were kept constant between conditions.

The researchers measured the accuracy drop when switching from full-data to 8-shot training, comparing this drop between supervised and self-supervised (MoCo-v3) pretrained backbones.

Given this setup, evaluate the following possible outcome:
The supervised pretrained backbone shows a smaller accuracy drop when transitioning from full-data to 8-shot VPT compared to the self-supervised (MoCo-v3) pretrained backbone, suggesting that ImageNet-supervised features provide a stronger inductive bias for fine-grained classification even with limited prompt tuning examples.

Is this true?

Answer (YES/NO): YES